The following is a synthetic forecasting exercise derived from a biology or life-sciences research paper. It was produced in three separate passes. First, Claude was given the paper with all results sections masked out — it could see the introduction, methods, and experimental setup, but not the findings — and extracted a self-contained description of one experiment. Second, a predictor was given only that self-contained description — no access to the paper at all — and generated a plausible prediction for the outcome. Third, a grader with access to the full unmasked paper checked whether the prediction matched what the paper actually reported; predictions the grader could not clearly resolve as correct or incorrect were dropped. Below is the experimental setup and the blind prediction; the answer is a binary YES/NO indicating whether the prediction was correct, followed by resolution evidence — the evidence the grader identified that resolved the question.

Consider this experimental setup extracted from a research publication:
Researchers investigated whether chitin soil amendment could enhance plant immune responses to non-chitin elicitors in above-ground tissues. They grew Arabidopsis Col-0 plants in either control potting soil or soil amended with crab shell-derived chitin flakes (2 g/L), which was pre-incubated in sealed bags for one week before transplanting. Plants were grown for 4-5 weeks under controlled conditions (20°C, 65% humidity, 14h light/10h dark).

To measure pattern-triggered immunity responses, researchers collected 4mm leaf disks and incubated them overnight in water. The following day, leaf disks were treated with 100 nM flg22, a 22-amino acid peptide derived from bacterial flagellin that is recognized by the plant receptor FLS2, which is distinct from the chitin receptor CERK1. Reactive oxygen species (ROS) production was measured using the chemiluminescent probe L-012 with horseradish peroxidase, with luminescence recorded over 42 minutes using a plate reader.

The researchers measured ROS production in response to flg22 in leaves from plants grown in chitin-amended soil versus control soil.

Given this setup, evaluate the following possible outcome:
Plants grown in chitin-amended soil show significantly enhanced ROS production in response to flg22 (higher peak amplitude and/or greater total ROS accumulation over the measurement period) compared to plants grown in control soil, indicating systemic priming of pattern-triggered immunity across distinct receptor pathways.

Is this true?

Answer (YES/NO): YES